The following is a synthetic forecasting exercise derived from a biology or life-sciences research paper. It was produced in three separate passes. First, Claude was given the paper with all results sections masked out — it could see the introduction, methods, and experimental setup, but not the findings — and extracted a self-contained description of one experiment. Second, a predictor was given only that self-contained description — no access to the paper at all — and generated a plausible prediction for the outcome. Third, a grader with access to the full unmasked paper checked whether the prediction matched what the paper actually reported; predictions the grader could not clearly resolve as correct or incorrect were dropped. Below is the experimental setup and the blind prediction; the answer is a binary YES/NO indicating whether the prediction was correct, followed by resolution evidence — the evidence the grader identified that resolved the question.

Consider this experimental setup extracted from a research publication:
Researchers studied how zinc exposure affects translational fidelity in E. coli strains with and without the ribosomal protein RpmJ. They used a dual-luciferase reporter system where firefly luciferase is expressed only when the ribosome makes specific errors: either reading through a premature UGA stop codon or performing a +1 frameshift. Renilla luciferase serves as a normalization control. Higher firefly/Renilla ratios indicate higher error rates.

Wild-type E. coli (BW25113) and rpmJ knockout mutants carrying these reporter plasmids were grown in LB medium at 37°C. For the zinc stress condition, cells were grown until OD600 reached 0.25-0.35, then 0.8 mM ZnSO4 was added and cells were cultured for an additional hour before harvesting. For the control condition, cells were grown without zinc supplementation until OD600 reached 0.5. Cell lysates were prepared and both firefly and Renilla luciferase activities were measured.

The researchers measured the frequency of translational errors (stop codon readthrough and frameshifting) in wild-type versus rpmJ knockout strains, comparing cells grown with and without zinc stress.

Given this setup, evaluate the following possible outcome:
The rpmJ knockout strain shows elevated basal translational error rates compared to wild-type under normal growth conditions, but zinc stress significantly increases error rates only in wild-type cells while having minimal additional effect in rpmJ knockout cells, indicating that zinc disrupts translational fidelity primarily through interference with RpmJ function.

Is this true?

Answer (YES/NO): NO